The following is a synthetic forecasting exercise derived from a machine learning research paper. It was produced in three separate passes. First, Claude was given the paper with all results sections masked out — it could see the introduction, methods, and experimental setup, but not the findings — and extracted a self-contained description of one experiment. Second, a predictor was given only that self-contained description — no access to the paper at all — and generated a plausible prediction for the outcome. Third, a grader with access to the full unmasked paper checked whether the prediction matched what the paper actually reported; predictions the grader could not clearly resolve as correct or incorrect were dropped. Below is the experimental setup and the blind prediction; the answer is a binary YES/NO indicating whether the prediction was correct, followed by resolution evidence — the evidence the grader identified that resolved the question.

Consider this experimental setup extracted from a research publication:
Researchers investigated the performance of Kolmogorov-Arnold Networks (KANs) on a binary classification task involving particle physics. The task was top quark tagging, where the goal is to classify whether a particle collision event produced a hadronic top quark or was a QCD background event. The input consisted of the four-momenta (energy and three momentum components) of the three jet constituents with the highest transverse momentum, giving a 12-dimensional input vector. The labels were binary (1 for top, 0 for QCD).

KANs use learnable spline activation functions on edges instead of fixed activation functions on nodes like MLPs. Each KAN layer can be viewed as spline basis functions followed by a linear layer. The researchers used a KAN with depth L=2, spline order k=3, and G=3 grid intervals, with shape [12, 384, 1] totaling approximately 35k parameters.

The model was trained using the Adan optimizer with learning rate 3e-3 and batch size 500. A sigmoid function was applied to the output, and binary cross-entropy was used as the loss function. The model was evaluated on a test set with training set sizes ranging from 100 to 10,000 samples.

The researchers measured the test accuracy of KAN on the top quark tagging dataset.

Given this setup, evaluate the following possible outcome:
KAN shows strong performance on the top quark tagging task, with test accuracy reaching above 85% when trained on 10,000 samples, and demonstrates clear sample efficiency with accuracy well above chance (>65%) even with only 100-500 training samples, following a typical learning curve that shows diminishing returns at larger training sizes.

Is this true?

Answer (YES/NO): NO